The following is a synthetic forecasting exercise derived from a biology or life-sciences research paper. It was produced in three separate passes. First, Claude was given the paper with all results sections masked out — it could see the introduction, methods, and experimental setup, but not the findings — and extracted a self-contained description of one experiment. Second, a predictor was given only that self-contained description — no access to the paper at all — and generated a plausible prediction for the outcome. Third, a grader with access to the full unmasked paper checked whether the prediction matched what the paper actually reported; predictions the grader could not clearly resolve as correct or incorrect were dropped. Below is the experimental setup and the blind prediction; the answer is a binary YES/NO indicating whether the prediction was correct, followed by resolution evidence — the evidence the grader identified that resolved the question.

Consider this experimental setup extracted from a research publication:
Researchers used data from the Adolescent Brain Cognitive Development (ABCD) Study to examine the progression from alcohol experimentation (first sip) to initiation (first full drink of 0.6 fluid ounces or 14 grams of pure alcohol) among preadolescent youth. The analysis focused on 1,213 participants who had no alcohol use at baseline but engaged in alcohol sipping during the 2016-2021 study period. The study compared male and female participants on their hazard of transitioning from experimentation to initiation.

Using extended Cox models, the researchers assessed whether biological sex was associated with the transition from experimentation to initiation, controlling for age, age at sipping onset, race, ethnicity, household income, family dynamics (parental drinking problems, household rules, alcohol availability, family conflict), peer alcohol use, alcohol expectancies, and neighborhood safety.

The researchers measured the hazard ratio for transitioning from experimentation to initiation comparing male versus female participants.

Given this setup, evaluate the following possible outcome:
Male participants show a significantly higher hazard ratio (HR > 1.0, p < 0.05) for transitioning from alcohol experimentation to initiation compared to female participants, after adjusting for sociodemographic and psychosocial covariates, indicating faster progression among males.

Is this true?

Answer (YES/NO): NO